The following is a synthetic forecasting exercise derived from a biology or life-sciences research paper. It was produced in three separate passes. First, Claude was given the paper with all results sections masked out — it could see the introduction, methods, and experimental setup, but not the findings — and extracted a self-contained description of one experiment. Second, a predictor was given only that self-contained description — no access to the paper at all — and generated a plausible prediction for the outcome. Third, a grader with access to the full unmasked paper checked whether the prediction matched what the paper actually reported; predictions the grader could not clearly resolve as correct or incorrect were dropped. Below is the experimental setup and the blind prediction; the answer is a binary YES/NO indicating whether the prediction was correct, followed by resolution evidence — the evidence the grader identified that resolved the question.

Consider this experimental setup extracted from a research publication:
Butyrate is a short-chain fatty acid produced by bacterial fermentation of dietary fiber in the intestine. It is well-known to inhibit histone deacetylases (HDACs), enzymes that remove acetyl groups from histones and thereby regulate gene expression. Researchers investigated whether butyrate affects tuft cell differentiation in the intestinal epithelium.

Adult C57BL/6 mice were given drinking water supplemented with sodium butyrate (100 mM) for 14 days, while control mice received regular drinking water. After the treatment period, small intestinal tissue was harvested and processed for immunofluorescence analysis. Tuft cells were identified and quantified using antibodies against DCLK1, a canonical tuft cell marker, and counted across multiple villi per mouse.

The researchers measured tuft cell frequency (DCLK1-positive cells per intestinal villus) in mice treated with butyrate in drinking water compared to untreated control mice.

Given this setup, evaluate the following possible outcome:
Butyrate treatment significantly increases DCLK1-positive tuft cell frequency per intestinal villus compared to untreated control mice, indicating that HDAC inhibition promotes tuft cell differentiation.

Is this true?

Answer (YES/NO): NO